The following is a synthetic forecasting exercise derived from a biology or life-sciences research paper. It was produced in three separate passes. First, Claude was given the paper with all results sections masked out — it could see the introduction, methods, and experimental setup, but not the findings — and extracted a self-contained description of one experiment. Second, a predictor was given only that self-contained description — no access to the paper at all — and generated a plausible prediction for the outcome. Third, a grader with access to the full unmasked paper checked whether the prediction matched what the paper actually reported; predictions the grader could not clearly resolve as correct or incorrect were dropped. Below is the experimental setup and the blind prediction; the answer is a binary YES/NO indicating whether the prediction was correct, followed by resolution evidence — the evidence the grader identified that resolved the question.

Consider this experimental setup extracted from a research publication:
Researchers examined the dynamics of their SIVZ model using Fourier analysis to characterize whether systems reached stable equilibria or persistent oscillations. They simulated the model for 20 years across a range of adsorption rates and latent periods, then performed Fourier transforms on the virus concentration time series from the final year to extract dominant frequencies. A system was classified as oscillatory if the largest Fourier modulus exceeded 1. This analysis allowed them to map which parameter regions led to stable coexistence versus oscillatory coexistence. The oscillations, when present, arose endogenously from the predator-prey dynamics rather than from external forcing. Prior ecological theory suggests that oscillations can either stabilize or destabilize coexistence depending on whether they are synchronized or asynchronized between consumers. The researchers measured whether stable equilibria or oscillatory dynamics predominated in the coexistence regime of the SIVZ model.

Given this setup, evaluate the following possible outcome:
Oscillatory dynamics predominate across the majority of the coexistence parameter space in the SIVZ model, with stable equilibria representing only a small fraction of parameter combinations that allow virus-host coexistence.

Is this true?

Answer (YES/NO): NO